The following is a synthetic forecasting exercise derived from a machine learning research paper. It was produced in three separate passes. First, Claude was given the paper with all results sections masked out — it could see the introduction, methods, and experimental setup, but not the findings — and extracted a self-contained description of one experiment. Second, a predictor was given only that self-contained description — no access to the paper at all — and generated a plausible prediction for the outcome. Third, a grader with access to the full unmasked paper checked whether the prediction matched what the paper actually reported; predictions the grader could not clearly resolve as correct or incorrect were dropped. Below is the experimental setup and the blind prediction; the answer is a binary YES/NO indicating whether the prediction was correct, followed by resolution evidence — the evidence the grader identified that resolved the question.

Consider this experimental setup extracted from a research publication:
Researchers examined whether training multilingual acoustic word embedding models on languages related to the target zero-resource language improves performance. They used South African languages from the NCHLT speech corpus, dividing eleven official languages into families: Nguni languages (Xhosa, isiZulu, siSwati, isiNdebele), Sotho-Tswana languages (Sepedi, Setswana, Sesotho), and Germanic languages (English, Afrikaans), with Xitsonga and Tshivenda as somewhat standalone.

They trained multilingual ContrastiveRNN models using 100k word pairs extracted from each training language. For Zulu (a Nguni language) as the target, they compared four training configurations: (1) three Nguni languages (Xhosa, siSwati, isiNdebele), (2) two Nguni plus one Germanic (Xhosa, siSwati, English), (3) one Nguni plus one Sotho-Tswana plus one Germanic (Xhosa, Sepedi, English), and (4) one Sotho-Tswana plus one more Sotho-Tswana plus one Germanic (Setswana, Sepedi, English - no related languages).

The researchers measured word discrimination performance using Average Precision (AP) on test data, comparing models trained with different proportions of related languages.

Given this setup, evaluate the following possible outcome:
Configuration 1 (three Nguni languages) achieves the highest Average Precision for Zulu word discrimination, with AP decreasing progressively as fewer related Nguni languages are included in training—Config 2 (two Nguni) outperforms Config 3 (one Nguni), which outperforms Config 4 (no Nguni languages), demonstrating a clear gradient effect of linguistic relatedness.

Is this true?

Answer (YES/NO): YES